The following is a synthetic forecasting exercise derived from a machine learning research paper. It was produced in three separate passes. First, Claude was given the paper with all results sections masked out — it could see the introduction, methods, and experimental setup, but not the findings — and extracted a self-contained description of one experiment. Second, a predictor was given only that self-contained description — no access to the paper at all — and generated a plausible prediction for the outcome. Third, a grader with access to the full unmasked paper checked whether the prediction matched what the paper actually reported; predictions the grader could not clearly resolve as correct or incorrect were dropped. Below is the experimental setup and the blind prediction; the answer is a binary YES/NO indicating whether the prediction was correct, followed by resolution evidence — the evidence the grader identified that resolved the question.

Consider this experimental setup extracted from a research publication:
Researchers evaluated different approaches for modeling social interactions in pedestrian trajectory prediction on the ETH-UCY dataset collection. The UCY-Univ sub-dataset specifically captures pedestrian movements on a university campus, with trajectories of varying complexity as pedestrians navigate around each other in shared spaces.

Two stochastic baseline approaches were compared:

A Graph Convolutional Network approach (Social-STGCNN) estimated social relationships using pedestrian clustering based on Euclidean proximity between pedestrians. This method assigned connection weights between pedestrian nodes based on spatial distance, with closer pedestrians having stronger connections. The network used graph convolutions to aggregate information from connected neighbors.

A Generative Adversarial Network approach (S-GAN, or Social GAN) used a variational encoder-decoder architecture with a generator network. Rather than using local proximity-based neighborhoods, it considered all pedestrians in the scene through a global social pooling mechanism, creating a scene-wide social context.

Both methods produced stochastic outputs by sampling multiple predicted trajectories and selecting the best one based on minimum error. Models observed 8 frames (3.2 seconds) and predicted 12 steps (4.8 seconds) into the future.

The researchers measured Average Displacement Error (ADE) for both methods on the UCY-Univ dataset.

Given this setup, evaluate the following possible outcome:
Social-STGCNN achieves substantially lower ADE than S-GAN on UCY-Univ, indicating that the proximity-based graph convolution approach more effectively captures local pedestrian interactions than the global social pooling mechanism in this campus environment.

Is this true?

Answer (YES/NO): YES